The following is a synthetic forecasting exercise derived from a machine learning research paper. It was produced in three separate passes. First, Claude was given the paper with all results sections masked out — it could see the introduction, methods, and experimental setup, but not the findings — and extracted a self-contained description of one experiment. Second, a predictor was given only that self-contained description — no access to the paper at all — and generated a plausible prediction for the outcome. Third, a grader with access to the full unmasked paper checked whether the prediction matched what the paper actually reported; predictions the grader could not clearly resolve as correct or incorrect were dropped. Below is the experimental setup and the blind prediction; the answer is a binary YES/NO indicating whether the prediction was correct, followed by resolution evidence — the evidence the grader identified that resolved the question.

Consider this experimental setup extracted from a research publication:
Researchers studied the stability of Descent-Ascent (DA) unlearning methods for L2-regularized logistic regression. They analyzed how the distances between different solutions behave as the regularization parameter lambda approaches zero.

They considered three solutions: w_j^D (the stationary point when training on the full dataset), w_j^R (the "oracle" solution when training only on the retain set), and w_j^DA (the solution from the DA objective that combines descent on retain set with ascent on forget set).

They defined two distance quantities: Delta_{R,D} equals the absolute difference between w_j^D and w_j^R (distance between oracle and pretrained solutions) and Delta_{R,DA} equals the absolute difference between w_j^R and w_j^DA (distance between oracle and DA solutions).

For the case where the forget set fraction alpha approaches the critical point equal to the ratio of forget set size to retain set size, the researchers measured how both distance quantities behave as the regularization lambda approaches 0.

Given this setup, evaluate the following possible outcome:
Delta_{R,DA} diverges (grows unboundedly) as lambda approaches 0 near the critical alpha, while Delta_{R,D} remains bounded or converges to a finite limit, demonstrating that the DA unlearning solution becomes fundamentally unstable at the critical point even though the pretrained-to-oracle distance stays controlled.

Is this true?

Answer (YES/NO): YES